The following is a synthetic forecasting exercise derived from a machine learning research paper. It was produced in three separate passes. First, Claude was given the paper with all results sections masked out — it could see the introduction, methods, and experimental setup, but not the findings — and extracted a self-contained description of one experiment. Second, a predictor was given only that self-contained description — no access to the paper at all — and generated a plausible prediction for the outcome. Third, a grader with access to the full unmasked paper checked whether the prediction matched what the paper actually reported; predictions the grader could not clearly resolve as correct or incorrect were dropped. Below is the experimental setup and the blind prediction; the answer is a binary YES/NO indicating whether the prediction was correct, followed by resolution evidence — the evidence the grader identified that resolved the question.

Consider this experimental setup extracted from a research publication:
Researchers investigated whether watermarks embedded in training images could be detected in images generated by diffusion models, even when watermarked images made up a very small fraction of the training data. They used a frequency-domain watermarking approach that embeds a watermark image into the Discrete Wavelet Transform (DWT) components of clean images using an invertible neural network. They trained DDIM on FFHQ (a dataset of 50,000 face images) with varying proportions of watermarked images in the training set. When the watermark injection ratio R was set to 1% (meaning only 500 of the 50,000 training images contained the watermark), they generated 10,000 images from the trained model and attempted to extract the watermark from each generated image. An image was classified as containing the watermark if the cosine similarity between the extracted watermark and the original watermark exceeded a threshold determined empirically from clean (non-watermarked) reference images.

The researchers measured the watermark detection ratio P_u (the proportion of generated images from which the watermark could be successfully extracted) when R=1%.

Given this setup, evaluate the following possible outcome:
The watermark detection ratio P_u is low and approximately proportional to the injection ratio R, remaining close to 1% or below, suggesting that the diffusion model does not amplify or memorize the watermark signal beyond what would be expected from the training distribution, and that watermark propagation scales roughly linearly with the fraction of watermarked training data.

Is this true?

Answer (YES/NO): NO